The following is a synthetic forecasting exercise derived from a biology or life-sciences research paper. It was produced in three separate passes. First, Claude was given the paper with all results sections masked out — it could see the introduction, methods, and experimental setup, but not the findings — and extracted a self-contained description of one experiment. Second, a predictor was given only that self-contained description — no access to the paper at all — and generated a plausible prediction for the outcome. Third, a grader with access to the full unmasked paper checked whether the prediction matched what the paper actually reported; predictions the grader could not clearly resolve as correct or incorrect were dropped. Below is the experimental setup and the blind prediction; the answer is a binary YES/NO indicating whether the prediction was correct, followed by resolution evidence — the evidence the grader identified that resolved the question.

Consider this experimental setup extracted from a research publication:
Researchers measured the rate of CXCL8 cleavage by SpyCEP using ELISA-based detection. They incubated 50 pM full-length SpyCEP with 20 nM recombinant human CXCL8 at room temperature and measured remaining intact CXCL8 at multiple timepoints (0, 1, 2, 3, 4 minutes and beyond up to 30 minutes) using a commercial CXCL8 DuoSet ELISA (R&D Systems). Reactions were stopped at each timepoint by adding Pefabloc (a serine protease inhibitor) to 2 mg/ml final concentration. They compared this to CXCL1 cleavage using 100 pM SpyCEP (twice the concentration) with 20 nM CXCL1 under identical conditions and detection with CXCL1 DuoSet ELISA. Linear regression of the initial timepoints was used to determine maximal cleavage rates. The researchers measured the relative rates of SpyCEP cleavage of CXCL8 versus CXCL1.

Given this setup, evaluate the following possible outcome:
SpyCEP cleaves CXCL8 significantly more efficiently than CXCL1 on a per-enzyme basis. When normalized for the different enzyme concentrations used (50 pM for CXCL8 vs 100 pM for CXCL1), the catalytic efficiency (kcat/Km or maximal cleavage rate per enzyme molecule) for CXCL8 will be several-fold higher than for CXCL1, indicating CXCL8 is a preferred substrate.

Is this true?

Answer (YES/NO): YES